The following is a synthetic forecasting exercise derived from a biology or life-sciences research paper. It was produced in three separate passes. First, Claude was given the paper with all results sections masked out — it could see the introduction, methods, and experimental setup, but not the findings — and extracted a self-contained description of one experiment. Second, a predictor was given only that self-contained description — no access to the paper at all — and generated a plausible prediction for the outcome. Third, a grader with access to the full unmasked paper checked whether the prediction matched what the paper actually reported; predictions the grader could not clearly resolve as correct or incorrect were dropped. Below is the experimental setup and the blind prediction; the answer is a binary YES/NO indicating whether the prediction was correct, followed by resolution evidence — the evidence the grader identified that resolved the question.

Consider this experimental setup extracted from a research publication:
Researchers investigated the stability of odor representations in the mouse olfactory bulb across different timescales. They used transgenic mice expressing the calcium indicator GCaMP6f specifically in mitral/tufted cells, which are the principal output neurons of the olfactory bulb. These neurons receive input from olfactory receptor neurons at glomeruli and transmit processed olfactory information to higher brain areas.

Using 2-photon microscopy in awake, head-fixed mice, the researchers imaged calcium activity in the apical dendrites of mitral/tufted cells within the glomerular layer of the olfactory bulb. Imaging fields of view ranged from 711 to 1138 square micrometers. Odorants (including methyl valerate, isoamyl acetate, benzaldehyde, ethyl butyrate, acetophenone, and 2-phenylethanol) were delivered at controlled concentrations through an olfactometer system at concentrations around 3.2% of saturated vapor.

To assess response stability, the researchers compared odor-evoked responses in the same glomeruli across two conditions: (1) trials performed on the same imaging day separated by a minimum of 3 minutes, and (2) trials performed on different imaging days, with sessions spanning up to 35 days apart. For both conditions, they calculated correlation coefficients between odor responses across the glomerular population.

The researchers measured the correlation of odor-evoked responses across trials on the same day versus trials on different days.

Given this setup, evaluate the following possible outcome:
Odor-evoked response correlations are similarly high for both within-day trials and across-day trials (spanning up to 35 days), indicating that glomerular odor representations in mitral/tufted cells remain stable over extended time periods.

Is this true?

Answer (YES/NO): YES